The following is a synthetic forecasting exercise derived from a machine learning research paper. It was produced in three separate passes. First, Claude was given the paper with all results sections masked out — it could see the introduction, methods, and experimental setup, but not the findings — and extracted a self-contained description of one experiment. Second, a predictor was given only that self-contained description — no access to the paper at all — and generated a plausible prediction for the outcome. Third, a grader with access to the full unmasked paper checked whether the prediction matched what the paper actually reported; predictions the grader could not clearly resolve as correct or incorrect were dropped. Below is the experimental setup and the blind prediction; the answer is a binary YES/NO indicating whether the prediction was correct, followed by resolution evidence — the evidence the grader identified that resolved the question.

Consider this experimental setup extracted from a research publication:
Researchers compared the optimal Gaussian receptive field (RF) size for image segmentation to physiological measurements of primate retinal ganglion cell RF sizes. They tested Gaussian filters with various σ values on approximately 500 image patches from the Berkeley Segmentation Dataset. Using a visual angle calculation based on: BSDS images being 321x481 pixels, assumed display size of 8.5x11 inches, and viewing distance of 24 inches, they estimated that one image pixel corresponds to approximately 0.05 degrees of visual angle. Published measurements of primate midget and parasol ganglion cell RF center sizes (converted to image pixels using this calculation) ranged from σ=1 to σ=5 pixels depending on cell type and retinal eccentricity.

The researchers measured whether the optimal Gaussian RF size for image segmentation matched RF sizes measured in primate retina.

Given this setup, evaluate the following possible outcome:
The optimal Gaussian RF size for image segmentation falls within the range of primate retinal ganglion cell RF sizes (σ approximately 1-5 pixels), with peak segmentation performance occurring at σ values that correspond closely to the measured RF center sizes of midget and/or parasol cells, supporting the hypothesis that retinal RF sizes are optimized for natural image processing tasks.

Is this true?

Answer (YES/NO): YES